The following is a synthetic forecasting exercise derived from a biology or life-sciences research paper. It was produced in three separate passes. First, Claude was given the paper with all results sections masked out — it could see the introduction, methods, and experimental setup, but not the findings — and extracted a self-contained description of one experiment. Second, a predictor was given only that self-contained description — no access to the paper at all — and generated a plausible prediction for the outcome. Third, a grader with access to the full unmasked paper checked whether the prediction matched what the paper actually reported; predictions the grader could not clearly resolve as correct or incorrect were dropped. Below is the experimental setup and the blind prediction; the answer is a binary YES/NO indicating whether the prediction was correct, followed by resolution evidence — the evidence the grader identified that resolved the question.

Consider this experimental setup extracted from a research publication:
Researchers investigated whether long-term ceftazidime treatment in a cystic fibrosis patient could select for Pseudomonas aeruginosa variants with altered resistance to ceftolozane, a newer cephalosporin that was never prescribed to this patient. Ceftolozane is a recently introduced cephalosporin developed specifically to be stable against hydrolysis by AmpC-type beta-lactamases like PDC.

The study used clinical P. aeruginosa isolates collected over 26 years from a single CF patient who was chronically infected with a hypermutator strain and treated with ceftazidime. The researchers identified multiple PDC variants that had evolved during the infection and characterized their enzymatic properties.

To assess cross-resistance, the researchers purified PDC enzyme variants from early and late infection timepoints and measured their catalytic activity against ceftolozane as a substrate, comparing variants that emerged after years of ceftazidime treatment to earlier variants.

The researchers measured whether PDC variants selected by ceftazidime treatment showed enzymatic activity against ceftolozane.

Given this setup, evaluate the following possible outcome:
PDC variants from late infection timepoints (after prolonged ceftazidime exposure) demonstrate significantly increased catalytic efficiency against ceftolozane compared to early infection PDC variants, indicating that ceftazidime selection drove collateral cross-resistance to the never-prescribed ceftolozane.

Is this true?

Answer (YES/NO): YES